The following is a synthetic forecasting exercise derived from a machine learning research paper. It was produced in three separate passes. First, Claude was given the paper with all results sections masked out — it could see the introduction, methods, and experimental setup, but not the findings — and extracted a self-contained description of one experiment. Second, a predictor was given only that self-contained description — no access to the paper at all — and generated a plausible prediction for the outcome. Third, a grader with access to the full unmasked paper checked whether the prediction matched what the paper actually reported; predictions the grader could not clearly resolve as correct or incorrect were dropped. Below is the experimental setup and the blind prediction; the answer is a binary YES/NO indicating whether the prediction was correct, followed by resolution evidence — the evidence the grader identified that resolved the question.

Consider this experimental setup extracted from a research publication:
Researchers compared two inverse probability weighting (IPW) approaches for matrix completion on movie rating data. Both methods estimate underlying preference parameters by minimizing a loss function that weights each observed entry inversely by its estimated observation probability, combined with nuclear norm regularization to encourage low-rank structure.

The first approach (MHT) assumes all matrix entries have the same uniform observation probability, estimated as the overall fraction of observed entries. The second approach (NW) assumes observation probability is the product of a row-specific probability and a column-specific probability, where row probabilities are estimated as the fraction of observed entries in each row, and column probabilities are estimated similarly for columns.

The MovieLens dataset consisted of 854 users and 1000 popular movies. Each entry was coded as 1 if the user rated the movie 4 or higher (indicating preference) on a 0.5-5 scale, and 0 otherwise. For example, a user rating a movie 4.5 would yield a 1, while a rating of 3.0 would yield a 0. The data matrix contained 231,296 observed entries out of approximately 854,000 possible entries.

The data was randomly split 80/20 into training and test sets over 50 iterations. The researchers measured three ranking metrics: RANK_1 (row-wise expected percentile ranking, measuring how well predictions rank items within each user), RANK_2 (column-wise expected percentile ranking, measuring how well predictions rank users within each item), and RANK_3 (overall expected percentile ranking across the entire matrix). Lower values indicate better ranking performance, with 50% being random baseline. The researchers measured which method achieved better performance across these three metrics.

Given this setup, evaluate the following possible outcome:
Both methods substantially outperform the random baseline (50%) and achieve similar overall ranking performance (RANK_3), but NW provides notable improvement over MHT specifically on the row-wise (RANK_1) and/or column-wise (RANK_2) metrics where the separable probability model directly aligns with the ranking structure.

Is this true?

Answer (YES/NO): NO